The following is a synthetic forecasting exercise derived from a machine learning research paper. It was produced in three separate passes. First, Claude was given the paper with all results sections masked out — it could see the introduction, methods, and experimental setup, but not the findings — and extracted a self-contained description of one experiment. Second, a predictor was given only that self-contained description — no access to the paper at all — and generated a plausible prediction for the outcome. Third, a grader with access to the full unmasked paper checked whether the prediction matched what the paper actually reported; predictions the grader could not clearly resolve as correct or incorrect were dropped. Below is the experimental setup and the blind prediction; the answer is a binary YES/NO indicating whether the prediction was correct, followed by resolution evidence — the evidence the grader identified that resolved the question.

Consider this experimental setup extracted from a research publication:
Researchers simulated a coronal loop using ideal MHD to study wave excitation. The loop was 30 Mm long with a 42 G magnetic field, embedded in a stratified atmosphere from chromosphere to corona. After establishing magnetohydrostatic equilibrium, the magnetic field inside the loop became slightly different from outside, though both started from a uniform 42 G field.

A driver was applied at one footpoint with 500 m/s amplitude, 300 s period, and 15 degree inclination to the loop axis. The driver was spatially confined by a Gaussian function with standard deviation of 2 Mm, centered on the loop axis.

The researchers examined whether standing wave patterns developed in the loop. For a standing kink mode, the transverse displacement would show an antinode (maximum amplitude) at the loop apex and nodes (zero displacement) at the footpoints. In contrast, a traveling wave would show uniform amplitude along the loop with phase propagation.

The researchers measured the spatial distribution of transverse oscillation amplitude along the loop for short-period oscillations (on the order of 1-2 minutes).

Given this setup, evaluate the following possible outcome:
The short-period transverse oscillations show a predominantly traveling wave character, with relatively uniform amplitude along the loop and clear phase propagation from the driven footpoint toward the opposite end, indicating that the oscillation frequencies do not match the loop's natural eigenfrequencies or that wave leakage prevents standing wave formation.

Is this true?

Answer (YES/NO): NO